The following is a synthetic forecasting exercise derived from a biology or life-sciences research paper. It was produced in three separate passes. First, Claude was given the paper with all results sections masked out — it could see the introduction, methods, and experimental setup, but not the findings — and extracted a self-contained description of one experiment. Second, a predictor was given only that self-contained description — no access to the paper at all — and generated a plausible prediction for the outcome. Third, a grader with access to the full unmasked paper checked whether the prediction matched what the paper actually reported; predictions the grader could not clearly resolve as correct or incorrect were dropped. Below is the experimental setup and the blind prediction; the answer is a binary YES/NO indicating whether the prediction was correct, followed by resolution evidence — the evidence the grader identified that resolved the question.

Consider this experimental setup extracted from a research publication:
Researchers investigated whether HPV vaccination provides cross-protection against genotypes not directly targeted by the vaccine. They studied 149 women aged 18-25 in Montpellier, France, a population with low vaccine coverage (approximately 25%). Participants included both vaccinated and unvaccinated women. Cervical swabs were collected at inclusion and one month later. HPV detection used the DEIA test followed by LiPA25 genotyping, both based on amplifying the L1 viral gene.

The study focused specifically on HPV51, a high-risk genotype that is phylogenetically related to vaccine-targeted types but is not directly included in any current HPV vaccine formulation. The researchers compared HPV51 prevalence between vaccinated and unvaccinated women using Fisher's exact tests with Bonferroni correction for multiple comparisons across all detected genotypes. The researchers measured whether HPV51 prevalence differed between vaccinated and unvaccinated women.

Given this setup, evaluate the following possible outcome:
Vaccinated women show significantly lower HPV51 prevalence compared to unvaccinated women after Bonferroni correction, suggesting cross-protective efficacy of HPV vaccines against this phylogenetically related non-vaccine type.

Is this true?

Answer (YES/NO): YES